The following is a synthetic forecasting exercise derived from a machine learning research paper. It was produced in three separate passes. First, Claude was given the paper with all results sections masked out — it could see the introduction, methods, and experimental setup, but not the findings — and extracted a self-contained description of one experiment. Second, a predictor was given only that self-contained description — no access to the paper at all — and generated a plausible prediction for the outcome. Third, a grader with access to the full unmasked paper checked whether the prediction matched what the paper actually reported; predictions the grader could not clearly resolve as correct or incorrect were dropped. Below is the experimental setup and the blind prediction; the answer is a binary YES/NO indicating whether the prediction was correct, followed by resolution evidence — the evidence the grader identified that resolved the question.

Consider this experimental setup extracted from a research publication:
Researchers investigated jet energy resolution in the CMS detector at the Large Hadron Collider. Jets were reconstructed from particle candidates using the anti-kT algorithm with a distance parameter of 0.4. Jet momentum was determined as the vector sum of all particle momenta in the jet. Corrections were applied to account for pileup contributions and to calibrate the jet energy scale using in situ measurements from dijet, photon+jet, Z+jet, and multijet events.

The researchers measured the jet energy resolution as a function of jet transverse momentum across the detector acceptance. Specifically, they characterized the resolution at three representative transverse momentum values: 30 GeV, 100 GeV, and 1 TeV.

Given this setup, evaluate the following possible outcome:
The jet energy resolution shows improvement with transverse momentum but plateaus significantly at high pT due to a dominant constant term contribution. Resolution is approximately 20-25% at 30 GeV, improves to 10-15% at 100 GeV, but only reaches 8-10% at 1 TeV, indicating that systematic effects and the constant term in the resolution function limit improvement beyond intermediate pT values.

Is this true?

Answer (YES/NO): NO